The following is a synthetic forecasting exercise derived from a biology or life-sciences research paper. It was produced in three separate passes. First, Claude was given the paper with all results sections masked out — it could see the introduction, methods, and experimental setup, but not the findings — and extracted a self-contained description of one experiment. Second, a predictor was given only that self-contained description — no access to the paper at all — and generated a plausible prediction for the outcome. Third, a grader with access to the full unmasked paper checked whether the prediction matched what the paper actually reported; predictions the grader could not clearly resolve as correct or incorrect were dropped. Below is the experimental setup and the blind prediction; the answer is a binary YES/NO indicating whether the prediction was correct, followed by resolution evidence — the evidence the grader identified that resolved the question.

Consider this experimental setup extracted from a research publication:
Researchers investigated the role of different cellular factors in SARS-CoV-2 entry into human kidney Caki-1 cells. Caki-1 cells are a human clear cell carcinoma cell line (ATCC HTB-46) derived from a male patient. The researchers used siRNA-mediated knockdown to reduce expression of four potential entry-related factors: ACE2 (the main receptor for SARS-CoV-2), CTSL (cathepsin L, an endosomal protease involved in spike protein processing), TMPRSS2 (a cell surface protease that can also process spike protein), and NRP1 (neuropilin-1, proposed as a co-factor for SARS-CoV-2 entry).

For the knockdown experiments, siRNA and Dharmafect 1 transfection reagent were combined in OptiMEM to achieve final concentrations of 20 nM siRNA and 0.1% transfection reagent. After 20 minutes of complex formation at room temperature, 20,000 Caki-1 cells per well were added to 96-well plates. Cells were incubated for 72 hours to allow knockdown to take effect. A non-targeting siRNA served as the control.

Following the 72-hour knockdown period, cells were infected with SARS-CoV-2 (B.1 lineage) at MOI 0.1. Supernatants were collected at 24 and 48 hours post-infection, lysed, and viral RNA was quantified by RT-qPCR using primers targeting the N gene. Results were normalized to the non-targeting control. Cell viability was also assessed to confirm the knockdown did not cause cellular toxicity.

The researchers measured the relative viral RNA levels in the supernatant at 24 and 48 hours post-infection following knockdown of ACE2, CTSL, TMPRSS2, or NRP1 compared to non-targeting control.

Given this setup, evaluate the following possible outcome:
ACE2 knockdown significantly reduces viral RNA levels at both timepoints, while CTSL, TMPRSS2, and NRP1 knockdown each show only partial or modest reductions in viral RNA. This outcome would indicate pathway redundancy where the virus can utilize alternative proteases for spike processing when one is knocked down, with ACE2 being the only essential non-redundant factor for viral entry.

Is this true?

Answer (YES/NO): NO